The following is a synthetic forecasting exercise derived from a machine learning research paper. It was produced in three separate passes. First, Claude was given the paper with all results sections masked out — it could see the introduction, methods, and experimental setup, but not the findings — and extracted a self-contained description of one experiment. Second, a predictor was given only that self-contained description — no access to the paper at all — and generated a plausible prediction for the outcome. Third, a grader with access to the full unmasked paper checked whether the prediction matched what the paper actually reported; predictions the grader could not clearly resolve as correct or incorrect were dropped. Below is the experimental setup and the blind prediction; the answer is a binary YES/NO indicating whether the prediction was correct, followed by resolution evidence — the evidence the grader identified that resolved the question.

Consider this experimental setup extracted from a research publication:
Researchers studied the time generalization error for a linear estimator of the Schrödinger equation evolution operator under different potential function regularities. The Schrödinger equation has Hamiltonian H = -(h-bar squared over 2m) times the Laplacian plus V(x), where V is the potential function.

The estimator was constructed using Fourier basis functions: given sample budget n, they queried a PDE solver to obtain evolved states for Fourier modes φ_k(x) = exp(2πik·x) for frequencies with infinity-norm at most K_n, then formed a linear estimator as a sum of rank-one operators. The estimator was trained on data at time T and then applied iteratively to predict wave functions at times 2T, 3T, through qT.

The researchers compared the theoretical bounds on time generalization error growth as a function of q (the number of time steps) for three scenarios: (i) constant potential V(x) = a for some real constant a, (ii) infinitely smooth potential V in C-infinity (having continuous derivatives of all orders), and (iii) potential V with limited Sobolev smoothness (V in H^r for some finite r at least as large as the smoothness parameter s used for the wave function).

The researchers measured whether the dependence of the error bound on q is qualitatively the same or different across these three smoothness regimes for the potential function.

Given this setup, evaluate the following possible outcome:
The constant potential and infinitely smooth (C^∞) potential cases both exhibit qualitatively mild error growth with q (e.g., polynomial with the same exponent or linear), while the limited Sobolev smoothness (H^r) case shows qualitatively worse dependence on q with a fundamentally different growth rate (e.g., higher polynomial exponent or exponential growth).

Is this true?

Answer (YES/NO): YES